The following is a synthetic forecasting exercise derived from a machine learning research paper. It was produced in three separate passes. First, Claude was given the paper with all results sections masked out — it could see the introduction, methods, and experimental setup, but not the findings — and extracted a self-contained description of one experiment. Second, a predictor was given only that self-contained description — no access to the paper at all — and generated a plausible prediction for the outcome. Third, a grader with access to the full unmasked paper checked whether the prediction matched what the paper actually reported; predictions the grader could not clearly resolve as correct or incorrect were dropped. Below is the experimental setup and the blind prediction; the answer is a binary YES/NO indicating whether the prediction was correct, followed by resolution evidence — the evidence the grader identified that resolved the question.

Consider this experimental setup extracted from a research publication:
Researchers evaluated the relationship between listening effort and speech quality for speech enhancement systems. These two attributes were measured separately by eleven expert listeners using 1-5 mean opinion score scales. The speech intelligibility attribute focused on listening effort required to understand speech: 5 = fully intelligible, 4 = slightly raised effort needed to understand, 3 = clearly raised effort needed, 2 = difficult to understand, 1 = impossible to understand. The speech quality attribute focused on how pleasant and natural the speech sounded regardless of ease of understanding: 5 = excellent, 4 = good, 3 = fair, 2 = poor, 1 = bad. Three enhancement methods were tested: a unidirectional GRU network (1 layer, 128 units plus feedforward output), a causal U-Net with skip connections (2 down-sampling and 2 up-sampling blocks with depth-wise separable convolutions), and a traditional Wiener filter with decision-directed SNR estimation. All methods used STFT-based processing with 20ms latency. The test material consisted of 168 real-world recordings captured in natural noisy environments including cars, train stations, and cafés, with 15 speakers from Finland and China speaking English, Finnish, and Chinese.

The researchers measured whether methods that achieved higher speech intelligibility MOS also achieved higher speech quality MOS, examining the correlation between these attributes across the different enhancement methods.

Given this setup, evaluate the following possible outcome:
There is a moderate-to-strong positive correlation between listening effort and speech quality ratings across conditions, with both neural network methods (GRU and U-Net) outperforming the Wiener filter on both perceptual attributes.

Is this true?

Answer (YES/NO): NO